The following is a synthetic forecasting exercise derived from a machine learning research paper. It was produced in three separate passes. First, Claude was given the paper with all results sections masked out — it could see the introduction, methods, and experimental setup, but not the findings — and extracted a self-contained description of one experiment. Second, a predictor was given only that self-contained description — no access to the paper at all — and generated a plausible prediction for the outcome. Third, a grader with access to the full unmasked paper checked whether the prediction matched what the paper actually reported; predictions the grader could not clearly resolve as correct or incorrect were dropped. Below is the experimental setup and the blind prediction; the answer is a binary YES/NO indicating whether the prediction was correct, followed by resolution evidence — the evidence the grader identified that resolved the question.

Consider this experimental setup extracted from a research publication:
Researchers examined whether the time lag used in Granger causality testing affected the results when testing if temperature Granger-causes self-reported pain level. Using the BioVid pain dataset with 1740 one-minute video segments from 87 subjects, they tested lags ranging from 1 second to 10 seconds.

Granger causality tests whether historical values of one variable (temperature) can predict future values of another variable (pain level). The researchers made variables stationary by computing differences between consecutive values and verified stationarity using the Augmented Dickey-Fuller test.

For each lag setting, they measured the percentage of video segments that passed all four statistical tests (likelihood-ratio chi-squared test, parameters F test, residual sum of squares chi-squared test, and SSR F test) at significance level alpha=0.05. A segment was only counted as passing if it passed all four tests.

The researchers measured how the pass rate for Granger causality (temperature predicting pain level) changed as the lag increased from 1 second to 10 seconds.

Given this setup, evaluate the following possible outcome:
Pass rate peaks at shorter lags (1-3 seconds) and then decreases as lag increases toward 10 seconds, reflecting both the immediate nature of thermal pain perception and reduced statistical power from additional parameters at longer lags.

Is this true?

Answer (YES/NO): NO